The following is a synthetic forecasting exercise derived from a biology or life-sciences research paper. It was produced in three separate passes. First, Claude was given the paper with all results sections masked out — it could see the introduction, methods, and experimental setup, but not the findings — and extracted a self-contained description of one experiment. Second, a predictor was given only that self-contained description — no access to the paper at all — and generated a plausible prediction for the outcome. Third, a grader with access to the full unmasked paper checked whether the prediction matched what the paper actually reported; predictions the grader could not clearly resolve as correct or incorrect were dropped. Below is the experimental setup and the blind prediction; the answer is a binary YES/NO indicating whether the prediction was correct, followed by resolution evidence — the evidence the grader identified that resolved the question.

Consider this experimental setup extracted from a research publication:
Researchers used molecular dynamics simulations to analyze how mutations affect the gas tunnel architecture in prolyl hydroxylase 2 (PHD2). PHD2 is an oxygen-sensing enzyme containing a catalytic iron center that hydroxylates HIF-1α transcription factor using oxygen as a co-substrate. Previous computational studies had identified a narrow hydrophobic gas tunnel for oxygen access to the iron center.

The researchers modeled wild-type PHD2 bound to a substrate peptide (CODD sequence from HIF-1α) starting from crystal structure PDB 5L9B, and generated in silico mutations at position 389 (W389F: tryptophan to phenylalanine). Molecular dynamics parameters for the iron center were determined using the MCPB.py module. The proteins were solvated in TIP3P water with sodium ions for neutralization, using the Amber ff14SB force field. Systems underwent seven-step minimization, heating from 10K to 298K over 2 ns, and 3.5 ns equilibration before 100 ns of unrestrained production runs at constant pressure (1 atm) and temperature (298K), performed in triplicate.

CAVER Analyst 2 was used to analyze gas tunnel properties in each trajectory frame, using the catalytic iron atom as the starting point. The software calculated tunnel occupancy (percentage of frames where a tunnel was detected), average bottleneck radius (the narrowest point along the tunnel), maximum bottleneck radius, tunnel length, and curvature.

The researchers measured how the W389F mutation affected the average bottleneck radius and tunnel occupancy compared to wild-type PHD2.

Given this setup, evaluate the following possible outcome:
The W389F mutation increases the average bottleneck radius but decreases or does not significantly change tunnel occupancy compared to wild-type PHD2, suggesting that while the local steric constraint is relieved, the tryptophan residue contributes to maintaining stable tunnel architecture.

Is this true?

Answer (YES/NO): NO